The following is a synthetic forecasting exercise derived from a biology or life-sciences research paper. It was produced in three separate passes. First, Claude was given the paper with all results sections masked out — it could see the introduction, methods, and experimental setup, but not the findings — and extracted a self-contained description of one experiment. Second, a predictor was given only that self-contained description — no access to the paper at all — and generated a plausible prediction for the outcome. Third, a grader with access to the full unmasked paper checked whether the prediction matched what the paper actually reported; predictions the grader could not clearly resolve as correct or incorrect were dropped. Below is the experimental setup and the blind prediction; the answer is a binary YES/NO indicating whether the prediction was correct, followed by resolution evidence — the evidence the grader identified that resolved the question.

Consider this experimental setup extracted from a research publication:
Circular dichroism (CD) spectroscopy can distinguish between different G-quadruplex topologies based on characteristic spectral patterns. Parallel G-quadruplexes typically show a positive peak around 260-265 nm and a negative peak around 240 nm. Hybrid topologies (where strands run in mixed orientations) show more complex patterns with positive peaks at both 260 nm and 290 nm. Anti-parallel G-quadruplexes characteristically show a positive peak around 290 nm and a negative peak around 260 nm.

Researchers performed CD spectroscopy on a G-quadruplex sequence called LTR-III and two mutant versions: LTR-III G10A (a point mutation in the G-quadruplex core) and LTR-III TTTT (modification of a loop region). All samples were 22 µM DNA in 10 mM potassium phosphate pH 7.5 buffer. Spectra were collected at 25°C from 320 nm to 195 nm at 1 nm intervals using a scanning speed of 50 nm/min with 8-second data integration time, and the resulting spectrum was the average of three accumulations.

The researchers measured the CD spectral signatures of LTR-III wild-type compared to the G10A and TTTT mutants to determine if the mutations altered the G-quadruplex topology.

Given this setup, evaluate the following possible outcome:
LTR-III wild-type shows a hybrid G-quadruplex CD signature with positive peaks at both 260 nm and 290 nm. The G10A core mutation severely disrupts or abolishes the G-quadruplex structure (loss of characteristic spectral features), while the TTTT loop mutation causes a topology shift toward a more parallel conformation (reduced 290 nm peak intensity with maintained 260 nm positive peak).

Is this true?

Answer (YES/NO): NO